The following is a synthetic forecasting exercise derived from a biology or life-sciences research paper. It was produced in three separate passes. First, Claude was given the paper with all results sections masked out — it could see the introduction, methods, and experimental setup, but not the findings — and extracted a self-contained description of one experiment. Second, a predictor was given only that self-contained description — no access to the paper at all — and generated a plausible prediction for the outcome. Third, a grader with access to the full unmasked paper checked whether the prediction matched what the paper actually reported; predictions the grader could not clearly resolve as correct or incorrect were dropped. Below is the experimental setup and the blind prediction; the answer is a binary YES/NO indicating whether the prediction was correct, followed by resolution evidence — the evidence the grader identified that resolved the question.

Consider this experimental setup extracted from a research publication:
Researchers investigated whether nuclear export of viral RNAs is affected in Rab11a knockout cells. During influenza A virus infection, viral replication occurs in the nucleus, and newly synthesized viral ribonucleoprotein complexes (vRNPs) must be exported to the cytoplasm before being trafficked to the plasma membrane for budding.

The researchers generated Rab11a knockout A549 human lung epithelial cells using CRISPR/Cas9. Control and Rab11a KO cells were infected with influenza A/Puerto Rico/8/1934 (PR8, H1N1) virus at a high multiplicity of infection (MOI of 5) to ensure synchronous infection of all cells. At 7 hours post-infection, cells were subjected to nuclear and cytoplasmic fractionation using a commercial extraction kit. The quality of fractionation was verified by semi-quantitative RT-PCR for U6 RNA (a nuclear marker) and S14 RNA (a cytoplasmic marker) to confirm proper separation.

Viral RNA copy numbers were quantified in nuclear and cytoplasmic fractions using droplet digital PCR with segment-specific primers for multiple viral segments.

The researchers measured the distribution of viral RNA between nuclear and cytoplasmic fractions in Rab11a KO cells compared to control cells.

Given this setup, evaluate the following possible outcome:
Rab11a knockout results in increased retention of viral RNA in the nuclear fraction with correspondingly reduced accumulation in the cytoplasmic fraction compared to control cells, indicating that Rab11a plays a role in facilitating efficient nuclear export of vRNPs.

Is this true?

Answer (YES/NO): NO